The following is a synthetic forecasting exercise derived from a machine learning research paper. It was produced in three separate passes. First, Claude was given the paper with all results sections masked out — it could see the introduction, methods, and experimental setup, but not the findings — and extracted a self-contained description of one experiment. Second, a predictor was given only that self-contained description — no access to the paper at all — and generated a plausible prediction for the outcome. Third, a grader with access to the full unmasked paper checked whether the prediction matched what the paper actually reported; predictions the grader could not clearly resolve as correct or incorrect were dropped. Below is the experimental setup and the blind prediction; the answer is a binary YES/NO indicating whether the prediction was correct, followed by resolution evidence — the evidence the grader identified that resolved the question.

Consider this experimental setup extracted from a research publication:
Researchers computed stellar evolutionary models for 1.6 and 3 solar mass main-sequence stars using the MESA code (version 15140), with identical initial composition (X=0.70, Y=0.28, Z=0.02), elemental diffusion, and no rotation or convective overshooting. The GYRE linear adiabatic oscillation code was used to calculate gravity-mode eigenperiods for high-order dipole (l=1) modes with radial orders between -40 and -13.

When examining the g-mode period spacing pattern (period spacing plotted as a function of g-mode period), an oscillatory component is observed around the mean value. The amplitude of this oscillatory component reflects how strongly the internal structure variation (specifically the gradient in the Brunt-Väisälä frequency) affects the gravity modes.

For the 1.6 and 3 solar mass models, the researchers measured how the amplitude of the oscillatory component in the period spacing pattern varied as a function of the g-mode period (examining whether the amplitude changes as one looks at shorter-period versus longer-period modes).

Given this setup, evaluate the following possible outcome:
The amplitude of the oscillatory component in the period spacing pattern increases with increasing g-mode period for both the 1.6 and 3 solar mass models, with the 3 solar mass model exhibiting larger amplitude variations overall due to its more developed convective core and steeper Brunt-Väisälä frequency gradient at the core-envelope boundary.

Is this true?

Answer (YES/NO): NO